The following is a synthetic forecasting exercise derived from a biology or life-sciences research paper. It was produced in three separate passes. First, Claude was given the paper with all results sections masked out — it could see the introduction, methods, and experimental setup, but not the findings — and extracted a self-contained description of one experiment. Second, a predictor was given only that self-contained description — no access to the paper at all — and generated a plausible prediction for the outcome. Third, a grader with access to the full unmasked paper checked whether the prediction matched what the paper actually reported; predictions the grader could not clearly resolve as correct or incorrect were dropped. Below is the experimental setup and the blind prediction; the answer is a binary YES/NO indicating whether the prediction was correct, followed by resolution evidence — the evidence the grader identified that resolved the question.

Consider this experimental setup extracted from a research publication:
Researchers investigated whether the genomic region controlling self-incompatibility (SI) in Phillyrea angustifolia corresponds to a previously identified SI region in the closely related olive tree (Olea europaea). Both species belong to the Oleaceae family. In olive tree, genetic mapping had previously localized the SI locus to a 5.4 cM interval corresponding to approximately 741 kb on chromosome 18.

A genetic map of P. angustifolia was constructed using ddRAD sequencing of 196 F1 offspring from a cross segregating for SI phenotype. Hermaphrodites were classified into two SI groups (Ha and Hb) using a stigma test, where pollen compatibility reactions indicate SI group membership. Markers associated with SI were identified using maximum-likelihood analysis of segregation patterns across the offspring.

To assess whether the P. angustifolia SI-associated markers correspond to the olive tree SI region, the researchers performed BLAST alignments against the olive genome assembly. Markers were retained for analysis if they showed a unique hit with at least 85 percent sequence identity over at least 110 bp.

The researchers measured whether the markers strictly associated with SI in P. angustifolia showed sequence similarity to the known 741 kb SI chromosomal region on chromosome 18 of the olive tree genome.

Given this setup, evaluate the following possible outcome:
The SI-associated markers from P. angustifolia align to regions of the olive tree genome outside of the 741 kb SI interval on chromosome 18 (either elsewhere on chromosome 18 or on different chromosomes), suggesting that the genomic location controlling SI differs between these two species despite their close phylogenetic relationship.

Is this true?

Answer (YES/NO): NO